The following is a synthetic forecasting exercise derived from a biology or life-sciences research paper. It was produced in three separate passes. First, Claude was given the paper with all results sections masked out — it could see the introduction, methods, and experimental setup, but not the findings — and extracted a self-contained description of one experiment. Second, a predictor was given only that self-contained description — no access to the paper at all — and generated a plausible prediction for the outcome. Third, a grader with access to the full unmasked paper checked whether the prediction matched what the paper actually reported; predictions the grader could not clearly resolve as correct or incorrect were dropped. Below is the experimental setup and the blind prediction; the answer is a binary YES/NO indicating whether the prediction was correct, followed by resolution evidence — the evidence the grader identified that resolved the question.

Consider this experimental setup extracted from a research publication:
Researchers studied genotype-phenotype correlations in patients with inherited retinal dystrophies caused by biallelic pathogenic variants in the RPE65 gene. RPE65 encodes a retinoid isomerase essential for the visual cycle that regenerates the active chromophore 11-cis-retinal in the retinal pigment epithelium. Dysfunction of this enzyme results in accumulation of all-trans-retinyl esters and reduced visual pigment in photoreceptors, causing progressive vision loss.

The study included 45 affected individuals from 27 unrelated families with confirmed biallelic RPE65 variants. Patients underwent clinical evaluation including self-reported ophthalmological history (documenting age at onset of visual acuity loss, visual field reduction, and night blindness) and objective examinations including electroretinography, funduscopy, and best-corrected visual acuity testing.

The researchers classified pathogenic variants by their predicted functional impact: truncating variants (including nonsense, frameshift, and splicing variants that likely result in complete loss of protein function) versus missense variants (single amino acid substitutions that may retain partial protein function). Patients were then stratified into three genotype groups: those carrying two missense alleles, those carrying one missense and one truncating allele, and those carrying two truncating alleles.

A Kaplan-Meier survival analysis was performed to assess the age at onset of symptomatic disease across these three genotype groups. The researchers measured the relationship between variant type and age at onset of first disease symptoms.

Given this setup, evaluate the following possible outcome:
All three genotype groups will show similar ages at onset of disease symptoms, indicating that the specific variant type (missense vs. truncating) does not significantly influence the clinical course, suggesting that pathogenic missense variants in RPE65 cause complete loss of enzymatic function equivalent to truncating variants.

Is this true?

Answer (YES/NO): NO